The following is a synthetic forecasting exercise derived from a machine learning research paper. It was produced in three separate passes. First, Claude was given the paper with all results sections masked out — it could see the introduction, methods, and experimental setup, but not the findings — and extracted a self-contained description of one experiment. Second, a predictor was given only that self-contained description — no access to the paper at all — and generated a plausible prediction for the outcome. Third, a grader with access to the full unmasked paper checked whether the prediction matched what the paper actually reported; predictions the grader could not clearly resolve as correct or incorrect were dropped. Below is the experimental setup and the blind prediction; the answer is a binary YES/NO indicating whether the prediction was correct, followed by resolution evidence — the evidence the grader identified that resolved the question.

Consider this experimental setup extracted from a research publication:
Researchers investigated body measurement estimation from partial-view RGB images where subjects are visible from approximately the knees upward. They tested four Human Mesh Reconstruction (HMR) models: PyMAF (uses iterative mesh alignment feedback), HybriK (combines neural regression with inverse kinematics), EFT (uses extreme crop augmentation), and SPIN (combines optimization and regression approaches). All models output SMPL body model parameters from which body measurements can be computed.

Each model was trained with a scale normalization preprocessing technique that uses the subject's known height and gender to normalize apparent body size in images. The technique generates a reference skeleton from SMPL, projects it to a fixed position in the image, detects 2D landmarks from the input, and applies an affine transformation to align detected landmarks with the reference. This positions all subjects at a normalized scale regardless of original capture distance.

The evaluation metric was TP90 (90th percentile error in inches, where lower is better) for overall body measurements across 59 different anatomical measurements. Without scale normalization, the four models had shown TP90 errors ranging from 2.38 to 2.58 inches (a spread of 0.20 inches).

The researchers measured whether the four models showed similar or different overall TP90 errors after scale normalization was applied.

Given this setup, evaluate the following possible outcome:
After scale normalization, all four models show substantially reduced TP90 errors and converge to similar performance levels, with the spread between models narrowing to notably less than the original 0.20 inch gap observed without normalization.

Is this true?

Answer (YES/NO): YES